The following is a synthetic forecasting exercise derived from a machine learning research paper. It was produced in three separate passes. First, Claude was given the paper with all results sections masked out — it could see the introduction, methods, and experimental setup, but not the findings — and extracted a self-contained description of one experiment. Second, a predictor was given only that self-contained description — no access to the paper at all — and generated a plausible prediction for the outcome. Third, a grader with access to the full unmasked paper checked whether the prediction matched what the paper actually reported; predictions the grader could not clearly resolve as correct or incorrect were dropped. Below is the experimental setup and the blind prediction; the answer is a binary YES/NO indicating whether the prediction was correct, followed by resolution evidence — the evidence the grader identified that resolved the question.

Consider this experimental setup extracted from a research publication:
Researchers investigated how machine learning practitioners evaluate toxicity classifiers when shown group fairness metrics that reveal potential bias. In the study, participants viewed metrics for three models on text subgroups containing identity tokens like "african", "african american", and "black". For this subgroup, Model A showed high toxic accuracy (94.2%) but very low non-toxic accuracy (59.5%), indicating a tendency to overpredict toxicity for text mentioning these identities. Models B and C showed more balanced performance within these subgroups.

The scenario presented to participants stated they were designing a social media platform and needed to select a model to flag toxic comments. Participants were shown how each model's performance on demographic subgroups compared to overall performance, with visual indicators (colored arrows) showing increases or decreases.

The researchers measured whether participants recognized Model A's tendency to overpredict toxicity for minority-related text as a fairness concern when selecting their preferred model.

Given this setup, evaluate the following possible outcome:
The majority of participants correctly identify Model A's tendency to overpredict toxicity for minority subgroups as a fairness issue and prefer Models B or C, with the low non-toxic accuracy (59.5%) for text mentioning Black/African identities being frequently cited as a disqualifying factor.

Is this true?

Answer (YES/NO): NO